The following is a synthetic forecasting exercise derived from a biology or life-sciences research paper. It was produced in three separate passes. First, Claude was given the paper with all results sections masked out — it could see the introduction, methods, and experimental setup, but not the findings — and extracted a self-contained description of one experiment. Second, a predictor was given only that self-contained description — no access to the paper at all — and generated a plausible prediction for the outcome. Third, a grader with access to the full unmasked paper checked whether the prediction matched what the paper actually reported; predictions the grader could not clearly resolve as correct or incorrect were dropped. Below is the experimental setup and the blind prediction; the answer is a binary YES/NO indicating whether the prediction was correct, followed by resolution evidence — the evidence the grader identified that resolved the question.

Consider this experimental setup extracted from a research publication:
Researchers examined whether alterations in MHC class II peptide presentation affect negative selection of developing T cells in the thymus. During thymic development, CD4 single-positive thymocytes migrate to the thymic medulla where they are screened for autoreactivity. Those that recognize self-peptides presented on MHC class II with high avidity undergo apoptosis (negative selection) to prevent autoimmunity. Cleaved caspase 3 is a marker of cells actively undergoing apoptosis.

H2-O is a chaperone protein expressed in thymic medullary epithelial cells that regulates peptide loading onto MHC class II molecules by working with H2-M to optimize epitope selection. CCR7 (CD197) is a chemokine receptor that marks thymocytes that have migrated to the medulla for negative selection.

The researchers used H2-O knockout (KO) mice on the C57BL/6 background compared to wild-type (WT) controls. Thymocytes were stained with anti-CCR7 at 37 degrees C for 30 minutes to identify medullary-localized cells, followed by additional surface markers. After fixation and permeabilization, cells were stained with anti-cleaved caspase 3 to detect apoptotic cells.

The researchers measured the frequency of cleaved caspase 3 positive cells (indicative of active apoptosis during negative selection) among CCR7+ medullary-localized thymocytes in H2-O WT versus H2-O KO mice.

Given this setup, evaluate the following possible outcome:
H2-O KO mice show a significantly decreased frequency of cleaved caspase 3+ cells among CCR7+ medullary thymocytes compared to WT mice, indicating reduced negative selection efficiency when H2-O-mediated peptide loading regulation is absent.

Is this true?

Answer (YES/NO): NO